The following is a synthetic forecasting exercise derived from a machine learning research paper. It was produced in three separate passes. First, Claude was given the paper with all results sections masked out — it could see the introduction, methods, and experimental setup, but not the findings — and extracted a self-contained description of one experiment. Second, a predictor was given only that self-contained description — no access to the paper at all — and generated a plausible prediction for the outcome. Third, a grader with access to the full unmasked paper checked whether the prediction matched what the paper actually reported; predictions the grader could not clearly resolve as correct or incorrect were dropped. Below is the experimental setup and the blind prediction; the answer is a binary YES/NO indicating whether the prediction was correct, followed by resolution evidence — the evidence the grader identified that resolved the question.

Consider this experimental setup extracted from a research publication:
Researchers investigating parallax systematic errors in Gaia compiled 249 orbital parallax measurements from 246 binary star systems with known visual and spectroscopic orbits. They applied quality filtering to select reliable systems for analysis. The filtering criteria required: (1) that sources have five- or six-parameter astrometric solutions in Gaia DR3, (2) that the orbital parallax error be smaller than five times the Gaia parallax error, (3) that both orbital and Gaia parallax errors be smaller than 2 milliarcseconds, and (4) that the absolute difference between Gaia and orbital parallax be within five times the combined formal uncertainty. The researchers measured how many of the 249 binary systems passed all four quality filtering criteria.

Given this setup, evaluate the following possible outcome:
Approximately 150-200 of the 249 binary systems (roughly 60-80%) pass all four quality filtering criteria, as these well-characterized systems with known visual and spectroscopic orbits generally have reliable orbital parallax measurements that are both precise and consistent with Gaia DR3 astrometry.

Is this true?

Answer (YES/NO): NO